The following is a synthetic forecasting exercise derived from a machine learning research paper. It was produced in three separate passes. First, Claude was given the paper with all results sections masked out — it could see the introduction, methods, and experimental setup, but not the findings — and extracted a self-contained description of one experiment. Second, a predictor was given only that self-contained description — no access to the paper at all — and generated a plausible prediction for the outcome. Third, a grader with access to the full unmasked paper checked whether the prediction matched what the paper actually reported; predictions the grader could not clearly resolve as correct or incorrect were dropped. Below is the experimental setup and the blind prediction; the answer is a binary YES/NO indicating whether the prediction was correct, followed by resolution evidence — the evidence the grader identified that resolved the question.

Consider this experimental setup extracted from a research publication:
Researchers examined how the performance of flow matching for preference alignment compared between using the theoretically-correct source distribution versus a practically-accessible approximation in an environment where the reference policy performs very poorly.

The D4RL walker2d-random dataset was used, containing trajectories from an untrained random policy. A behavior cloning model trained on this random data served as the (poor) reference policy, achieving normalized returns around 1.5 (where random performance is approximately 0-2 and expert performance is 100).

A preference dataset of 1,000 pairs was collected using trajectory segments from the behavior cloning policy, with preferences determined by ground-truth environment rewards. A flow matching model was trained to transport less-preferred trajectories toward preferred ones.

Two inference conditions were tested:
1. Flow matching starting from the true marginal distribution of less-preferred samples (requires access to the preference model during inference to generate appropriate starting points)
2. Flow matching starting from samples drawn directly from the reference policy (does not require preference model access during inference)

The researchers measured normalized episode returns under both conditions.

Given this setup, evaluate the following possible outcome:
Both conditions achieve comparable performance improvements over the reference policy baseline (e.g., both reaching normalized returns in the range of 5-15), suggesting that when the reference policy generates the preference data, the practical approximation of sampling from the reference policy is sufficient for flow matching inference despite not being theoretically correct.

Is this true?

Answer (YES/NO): NO